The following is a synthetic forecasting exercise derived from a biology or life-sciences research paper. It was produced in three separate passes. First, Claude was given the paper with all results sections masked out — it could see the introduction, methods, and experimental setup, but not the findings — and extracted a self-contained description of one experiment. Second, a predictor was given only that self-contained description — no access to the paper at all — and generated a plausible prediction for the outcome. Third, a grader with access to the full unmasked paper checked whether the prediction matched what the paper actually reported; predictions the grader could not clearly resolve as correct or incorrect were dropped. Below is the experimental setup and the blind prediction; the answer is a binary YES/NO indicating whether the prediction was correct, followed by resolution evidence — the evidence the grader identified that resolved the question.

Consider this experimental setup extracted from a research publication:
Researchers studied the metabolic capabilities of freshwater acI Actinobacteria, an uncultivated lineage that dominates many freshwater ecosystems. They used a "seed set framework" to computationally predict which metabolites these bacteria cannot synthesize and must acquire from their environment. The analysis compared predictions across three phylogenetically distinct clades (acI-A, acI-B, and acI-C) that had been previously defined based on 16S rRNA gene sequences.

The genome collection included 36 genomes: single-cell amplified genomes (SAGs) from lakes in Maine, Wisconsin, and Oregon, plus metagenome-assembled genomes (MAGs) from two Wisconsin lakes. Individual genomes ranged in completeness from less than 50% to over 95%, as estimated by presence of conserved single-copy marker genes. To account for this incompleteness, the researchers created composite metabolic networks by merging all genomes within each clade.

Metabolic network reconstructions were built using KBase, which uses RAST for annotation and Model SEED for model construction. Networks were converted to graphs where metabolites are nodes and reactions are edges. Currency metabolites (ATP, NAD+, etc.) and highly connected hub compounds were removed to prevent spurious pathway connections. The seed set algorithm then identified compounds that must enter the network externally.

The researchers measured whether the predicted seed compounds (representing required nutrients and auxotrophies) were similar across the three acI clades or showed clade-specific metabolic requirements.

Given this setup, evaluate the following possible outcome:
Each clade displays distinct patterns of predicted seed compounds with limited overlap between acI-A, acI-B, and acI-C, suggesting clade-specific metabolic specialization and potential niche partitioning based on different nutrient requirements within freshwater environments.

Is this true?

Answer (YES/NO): NO